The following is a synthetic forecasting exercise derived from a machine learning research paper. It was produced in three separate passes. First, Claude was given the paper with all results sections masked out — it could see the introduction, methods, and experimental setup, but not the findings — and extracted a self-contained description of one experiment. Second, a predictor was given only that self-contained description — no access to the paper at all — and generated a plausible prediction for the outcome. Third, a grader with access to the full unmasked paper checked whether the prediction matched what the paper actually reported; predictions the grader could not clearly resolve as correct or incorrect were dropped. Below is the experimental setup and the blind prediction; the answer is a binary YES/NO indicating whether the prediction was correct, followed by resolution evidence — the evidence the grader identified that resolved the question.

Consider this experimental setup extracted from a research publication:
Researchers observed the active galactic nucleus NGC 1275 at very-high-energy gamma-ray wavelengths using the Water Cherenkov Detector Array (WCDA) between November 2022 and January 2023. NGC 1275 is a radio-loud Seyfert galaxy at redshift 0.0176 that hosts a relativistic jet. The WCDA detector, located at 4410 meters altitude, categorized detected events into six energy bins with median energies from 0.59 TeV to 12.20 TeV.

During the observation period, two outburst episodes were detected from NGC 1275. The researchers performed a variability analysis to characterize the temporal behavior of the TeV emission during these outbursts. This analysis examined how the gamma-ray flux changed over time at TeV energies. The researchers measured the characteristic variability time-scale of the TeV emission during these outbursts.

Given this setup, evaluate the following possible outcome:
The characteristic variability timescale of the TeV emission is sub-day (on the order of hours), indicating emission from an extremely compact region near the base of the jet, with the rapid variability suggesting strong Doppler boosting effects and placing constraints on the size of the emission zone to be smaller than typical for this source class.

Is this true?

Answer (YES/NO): NO